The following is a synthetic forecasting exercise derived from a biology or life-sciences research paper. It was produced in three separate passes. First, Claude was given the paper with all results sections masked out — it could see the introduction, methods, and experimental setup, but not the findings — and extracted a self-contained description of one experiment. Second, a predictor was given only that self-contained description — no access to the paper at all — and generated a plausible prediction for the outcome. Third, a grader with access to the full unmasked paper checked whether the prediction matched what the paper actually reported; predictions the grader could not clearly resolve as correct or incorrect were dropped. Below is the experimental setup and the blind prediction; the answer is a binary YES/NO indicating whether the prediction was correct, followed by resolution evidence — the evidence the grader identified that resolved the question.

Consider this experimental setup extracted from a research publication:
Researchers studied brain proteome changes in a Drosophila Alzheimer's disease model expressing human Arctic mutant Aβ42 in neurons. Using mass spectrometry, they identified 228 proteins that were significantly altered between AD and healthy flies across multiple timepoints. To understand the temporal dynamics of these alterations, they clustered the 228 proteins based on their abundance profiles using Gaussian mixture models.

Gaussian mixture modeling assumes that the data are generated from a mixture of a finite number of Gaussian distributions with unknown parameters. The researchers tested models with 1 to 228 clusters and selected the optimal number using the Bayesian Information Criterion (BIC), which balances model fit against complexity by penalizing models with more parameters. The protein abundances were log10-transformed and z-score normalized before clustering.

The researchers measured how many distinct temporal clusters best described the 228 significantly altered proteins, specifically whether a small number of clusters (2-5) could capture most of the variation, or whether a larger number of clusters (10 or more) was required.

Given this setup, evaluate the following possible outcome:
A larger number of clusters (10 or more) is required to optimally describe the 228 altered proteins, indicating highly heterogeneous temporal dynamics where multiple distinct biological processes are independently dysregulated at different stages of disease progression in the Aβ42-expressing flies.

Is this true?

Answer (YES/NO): NO